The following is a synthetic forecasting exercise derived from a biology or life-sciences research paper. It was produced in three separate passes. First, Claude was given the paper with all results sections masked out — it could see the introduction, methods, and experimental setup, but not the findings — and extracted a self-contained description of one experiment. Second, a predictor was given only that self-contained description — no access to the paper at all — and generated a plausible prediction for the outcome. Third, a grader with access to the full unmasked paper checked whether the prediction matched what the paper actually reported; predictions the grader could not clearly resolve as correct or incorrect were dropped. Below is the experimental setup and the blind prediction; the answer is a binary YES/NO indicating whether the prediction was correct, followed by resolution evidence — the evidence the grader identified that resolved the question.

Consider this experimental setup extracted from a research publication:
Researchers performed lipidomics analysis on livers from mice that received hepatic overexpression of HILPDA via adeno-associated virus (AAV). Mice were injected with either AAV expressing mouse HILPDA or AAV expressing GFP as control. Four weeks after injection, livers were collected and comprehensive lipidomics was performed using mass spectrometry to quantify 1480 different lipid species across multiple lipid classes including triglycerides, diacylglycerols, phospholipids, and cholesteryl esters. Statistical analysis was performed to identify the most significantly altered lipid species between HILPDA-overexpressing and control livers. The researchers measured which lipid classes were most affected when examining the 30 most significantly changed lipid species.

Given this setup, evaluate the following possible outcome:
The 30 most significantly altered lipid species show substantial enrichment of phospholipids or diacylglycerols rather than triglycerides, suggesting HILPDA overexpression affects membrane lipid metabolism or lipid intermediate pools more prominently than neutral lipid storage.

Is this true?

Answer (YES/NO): NO